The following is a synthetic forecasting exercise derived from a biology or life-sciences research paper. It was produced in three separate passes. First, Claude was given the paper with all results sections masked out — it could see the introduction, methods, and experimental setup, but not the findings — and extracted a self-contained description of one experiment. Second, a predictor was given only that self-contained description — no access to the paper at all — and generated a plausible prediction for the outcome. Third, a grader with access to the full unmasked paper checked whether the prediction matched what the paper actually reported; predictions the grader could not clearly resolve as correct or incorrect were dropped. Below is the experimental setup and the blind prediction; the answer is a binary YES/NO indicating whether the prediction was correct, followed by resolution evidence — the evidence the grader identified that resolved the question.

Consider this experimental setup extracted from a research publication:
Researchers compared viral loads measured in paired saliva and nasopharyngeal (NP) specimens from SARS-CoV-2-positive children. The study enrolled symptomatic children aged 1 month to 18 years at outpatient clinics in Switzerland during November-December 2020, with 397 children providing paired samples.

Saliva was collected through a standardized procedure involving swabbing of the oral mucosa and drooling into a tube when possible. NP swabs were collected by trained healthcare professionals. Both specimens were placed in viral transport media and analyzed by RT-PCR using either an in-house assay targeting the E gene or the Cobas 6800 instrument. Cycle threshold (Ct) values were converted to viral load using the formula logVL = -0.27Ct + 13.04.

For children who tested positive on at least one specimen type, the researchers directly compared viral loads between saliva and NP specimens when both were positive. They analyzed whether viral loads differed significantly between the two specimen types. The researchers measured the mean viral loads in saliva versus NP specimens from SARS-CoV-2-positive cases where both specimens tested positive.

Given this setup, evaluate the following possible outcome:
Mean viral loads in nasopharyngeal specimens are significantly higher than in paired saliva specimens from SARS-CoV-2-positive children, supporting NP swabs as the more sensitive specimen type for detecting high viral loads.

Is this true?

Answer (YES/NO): YES